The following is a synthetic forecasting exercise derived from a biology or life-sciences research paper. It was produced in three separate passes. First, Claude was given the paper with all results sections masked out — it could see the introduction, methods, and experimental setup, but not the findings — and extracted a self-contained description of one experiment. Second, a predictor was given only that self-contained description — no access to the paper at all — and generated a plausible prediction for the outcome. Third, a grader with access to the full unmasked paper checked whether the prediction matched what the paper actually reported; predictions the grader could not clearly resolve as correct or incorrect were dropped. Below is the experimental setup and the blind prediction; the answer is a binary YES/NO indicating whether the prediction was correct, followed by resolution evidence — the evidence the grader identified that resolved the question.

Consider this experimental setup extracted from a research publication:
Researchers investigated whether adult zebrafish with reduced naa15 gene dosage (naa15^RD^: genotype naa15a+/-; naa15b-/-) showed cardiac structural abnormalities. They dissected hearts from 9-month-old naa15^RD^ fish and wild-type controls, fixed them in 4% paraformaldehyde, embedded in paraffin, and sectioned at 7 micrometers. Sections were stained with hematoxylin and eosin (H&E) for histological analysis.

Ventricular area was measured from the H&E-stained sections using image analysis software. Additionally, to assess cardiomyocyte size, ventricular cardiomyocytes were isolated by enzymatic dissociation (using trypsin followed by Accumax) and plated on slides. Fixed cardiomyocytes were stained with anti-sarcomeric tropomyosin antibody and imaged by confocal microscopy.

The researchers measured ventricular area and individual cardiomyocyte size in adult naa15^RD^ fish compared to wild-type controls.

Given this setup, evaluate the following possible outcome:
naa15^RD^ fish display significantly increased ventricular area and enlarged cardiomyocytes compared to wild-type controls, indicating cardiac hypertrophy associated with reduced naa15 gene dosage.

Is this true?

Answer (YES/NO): NO